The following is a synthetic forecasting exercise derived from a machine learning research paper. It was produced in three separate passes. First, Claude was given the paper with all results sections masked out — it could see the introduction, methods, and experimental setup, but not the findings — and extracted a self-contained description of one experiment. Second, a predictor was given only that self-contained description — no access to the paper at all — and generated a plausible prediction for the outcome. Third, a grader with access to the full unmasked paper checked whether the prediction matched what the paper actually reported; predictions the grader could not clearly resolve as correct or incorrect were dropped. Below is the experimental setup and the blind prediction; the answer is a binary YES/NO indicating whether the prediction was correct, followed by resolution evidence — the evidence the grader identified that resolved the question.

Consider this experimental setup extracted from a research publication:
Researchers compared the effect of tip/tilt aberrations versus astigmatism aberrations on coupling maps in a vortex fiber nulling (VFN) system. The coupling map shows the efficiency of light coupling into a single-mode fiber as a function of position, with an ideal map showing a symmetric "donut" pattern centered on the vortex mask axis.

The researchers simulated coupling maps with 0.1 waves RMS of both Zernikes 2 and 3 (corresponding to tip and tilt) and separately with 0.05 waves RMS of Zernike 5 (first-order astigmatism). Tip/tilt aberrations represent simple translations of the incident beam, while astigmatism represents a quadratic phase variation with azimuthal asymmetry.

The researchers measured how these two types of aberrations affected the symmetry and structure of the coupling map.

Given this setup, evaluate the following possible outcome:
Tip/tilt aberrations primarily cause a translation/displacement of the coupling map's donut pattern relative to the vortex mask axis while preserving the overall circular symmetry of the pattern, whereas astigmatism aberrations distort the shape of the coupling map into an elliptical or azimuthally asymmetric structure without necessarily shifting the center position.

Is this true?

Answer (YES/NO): YES